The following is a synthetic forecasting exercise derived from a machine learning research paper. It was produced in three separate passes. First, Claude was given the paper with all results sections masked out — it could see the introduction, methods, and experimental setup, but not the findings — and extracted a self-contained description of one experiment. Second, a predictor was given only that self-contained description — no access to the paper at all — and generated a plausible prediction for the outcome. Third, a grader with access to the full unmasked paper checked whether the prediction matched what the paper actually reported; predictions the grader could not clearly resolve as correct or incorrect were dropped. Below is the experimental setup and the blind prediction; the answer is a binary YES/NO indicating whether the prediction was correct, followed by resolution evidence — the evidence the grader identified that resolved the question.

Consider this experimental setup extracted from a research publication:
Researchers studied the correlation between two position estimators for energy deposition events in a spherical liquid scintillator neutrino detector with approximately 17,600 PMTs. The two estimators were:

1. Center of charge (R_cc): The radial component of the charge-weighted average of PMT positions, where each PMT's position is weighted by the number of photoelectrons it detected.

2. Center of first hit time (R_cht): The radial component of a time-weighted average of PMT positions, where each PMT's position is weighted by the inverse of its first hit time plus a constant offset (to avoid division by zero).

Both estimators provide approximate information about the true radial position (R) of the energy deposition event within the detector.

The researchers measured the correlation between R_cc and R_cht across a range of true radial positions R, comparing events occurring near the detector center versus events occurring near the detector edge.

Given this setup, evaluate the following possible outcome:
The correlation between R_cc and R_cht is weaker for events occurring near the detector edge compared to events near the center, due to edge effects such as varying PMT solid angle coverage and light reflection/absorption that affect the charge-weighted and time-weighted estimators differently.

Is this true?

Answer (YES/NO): YES